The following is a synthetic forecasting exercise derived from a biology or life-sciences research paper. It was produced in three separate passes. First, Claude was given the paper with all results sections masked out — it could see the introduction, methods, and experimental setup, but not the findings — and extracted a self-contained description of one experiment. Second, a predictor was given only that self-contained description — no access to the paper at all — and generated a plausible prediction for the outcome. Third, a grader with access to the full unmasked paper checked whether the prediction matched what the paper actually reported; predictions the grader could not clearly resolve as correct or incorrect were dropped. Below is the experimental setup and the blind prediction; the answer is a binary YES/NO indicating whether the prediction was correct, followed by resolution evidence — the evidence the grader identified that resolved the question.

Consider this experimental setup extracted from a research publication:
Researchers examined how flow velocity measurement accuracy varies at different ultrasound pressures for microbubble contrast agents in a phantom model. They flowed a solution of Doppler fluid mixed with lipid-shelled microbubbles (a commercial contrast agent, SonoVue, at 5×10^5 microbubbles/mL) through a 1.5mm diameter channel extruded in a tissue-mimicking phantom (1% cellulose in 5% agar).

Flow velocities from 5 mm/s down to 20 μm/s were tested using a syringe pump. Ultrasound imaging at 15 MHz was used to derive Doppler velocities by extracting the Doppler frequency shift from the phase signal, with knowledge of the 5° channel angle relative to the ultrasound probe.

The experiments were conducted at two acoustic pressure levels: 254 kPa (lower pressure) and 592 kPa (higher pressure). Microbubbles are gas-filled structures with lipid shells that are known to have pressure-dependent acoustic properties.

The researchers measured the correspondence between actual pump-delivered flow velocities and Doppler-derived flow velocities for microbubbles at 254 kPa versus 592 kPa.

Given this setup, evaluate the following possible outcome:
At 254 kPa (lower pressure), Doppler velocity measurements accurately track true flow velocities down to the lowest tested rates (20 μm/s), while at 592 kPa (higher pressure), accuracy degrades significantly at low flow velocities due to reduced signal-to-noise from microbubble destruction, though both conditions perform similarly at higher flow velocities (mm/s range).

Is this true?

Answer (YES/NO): NO